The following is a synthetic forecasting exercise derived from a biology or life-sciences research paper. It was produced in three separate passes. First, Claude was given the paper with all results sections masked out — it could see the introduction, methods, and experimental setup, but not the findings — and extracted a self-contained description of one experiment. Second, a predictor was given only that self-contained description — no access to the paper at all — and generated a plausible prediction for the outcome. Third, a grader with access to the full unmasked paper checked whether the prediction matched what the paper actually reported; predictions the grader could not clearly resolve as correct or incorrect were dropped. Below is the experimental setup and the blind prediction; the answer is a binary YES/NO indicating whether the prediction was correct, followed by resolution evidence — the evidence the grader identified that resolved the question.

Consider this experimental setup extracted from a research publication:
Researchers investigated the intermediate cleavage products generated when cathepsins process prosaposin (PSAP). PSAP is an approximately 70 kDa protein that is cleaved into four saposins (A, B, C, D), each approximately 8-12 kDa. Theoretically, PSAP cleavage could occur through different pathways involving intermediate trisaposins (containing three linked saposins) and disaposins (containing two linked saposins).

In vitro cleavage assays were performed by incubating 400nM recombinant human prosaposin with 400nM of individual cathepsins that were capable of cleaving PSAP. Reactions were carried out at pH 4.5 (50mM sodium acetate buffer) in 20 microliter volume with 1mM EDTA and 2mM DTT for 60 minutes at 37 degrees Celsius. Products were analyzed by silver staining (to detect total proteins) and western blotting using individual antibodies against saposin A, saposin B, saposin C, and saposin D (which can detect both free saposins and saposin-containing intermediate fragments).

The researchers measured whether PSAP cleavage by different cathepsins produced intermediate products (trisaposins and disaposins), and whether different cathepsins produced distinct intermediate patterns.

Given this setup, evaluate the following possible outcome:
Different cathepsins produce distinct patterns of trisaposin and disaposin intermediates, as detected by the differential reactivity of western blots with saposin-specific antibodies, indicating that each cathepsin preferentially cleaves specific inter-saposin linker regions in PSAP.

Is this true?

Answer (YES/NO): YES